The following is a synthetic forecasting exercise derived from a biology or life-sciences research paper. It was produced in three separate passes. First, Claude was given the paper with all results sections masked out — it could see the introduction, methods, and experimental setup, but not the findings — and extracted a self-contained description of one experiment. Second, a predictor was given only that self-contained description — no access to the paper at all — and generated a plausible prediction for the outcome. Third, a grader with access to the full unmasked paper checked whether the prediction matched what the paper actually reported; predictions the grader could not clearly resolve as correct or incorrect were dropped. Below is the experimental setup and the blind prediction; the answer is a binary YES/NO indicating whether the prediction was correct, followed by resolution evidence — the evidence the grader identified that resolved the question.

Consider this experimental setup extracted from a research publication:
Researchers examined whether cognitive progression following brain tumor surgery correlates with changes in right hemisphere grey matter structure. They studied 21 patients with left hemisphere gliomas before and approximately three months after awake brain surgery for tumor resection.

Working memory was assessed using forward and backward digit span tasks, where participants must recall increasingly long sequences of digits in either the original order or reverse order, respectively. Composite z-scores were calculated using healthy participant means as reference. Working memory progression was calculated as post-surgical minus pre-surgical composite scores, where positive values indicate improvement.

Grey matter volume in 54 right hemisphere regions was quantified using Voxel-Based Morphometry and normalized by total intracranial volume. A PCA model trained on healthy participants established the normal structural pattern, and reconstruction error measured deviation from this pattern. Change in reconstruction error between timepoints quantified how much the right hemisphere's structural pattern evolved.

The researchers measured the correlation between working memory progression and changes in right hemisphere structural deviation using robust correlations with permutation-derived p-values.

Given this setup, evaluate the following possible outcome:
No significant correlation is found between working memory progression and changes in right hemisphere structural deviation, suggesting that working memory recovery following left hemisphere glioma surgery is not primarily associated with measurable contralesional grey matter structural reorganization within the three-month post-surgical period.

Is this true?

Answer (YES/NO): YES